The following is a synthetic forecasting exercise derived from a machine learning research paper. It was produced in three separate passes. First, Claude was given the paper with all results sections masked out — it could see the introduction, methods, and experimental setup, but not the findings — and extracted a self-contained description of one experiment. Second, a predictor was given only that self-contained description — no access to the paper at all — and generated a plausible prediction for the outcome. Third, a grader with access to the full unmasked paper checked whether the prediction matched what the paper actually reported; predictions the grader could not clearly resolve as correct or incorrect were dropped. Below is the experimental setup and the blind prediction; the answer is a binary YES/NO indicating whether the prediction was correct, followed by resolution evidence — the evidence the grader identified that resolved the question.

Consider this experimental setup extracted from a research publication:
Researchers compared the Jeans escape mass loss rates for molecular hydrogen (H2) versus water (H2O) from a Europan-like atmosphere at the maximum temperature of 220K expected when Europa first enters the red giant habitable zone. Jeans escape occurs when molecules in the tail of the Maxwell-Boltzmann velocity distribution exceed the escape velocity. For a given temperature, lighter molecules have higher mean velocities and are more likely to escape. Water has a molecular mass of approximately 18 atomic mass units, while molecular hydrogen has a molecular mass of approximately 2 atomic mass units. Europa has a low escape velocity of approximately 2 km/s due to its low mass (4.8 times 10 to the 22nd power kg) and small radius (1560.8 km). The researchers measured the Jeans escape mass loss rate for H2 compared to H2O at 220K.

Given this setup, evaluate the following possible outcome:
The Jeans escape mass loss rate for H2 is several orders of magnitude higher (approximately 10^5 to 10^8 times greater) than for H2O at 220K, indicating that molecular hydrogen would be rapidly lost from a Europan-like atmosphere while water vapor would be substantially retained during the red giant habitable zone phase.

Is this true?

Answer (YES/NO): YES